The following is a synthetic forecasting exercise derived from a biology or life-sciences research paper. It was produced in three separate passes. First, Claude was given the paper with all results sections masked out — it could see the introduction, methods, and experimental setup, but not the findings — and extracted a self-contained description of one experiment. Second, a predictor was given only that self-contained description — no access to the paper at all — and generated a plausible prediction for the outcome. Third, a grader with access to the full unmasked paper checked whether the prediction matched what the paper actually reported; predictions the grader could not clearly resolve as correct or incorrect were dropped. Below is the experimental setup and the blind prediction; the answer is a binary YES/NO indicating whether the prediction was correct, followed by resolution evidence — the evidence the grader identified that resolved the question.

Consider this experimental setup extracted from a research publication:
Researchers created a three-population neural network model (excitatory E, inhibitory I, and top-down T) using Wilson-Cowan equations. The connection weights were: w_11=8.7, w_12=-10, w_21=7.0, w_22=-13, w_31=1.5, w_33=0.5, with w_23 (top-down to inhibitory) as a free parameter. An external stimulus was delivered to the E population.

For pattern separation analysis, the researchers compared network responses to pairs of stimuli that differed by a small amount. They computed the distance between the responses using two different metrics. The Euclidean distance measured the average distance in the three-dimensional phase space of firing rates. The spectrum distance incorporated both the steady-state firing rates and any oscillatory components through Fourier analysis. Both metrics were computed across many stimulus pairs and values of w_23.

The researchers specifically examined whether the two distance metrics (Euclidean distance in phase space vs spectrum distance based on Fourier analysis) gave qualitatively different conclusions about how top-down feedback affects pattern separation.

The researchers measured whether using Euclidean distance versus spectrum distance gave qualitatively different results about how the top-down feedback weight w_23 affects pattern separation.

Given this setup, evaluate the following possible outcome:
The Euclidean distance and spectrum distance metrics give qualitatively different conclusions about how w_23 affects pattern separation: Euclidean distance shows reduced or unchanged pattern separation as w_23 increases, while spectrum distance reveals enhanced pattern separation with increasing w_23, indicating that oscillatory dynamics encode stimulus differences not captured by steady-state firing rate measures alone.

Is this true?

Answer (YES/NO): NO